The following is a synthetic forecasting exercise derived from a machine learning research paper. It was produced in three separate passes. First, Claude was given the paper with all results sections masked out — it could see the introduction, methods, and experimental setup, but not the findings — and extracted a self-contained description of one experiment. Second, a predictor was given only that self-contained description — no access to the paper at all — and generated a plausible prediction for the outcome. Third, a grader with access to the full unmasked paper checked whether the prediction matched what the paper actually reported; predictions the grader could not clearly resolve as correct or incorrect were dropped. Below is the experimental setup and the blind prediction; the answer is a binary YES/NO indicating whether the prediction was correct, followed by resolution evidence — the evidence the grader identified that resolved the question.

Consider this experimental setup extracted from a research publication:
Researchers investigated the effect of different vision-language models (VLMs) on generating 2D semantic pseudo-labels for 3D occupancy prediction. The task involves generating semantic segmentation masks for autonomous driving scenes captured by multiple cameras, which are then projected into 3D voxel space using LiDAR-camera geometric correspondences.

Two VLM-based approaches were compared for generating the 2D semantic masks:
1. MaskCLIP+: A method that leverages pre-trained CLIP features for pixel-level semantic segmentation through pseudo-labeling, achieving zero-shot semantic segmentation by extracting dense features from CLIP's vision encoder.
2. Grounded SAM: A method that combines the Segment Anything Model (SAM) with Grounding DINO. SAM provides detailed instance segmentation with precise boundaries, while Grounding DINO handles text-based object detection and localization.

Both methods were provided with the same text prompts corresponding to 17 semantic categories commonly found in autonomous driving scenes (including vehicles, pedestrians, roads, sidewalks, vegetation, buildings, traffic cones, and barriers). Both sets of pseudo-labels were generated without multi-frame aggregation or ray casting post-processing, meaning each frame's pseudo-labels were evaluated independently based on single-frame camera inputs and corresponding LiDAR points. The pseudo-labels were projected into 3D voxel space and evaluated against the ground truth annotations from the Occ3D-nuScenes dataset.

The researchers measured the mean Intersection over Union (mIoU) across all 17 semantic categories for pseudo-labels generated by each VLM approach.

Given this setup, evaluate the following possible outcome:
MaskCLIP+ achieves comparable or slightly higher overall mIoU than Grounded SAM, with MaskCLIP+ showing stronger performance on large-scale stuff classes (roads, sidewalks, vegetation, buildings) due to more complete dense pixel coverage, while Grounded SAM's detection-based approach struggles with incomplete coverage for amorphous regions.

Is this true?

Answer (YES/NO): NO